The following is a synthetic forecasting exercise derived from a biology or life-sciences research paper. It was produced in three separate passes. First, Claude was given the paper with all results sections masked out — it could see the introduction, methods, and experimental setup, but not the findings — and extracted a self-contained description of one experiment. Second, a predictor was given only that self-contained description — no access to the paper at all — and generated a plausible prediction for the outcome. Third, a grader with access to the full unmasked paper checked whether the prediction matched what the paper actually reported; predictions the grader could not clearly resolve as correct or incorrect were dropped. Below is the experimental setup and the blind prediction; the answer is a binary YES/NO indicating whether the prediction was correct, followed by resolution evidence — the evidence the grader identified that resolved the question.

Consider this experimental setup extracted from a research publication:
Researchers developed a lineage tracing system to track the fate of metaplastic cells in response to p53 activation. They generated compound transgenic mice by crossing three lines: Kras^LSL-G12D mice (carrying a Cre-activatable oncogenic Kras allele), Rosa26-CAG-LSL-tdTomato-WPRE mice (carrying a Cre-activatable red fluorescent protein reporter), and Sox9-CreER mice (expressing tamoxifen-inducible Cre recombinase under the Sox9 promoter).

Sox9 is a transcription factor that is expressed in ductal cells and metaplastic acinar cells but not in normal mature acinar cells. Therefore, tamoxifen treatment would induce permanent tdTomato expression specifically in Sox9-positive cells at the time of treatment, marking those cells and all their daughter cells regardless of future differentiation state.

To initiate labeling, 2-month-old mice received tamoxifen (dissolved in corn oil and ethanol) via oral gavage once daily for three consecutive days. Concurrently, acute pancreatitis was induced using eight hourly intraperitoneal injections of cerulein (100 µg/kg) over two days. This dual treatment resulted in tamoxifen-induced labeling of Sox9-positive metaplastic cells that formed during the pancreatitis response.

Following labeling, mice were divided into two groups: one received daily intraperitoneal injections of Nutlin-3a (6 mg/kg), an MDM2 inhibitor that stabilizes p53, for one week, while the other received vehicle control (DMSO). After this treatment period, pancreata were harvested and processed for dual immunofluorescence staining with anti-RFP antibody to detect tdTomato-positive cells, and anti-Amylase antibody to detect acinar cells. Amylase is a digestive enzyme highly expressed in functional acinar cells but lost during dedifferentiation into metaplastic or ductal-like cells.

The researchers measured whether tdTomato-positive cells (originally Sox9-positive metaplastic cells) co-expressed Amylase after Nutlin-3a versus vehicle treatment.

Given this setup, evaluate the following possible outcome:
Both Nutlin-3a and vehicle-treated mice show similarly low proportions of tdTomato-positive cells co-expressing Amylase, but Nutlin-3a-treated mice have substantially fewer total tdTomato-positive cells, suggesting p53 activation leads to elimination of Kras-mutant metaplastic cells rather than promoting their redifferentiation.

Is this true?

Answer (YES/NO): NO